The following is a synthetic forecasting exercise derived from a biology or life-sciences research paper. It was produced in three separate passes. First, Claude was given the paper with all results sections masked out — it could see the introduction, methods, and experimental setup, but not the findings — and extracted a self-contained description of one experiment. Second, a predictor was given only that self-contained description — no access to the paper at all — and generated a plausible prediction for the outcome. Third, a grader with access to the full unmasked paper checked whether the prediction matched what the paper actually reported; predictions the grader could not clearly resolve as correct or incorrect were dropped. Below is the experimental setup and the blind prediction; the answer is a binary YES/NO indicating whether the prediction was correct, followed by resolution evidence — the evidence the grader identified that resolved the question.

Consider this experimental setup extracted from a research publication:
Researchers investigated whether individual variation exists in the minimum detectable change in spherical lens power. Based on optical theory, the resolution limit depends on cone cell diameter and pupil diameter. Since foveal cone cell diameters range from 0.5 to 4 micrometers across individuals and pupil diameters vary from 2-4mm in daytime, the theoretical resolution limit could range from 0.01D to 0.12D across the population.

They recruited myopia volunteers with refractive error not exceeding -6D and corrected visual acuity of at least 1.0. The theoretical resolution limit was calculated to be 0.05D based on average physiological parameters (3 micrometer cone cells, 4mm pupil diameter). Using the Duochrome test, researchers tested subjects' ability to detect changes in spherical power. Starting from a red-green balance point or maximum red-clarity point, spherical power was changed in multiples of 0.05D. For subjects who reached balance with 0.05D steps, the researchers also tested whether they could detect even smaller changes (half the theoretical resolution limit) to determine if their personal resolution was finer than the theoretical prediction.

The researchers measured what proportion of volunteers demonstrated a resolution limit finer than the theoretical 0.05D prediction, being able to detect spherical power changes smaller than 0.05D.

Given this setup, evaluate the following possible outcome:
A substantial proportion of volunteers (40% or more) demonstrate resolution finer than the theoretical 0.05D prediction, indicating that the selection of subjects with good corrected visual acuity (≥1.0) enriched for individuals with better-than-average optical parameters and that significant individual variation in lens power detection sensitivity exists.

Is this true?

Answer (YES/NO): NO